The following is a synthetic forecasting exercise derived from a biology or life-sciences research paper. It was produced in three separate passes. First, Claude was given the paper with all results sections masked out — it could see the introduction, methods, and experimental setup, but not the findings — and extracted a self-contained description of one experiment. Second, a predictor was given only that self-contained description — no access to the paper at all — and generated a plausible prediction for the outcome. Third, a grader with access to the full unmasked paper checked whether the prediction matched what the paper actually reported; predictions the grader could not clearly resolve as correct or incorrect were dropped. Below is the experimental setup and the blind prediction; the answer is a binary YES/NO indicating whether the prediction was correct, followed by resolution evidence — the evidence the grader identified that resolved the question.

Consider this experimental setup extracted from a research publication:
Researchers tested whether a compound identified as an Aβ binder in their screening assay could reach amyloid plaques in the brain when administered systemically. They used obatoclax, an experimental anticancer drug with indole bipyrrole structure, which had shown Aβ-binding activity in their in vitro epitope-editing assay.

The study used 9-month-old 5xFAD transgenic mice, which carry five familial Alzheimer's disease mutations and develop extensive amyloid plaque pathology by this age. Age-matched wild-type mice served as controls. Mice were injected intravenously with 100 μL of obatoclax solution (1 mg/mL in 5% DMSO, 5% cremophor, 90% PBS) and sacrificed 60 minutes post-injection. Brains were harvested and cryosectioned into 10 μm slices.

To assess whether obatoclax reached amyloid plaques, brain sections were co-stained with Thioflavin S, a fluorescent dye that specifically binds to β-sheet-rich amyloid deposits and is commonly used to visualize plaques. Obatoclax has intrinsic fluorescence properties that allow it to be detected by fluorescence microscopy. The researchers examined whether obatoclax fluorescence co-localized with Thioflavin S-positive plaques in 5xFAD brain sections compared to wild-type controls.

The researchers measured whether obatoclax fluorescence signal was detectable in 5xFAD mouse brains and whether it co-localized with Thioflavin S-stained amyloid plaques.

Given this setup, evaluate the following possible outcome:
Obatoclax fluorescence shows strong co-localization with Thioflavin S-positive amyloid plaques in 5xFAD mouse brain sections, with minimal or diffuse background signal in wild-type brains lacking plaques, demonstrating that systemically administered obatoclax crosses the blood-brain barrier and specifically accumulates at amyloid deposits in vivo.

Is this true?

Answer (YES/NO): YES